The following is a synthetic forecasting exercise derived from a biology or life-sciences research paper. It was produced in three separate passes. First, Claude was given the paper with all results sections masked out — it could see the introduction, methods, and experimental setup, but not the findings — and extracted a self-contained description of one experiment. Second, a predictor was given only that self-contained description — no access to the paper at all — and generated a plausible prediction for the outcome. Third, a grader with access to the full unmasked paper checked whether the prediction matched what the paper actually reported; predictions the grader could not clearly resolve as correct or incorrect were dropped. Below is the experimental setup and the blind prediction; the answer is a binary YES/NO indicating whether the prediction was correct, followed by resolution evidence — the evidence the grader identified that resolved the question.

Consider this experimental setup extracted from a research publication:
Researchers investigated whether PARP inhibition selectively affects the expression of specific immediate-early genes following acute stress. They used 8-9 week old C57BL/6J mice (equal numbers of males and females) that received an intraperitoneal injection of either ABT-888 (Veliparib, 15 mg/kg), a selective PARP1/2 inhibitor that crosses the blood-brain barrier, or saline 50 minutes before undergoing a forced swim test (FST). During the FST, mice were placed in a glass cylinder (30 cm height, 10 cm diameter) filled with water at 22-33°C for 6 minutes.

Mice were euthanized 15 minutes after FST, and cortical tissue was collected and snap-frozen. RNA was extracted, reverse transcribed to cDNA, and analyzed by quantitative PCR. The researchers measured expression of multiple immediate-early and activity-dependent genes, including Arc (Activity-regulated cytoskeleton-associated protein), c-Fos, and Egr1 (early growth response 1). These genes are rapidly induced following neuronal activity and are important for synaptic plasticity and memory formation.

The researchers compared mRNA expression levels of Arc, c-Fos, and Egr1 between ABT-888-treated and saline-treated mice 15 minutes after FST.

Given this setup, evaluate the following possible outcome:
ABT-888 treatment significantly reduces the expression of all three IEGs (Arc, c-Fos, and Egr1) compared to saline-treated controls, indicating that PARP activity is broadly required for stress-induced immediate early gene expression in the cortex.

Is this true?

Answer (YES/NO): NO